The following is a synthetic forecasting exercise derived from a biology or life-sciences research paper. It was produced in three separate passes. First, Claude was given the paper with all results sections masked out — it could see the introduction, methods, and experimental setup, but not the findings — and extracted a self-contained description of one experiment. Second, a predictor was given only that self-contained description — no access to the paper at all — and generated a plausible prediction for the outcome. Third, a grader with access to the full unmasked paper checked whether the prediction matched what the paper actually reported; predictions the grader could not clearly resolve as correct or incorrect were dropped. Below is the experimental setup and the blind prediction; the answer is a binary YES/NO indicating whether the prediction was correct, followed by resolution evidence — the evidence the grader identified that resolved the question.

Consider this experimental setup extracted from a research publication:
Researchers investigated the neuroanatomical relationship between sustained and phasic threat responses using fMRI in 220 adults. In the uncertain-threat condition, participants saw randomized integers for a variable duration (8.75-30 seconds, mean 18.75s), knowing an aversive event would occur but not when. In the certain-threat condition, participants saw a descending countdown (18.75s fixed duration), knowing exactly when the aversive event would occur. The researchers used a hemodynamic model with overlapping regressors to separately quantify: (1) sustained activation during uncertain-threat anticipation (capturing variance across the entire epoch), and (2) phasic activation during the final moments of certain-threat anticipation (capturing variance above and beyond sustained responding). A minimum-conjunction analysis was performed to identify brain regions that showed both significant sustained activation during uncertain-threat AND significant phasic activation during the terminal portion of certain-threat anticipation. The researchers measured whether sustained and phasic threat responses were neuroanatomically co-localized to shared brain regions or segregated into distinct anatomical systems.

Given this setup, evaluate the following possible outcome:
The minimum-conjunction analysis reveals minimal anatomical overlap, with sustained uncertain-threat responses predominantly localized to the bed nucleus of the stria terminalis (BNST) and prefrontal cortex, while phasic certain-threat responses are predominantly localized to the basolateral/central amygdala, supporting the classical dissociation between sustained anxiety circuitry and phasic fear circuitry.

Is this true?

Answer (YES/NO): NO